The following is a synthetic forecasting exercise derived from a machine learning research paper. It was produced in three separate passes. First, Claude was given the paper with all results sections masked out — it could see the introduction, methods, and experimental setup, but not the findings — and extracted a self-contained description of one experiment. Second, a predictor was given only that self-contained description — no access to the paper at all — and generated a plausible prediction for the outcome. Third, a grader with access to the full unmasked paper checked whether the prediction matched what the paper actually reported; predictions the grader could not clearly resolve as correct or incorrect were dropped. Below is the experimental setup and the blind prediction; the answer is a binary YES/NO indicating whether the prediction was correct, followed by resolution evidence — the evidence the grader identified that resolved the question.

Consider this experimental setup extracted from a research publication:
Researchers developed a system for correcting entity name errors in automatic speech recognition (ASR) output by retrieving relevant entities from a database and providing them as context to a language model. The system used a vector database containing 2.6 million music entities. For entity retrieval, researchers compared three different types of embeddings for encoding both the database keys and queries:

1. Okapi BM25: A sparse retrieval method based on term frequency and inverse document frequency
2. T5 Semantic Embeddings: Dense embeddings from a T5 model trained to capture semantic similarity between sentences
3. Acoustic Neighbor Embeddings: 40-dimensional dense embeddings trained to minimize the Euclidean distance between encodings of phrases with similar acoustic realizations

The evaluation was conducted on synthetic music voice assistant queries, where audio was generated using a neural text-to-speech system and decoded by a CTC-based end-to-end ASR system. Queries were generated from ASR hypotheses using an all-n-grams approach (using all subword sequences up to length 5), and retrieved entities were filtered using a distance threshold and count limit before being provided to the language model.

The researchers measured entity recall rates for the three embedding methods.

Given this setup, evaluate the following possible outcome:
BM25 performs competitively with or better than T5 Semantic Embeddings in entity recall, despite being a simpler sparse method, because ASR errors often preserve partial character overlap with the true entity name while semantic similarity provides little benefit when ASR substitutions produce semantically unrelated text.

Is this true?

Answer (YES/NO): NO